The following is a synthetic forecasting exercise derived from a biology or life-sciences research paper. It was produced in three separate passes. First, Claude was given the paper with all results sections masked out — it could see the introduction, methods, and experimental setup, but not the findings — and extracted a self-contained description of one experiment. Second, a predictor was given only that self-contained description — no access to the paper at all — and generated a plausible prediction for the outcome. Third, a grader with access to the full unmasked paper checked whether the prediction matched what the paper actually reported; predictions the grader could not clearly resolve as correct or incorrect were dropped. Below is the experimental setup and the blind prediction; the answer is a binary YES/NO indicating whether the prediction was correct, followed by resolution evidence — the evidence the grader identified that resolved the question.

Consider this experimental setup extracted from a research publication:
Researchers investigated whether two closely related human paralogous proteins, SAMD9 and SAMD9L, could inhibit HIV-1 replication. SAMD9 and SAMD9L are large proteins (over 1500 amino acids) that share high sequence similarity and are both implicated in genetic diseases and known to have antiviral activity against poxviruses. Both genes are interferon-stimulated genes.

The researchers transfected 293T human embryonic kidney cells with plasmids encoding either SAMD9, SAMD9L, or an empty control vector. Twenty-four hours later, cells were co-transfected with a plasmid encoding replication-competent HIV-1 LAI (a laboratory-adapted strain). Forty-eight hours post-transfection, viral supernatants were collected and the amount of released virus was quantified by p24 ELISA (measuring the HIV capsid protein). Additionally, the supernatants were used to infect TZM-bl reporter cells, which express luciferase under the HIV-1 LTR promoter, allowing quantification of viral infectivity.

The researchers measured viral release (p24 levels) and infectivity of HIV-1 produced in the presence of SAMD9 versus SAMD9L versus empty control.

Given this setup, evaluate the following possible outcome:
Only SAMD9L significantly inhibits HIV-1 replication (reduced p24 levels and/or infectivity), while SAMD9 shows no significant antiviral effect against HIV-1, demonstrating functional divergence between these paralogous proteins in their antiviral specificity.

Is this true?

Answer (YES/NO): YES